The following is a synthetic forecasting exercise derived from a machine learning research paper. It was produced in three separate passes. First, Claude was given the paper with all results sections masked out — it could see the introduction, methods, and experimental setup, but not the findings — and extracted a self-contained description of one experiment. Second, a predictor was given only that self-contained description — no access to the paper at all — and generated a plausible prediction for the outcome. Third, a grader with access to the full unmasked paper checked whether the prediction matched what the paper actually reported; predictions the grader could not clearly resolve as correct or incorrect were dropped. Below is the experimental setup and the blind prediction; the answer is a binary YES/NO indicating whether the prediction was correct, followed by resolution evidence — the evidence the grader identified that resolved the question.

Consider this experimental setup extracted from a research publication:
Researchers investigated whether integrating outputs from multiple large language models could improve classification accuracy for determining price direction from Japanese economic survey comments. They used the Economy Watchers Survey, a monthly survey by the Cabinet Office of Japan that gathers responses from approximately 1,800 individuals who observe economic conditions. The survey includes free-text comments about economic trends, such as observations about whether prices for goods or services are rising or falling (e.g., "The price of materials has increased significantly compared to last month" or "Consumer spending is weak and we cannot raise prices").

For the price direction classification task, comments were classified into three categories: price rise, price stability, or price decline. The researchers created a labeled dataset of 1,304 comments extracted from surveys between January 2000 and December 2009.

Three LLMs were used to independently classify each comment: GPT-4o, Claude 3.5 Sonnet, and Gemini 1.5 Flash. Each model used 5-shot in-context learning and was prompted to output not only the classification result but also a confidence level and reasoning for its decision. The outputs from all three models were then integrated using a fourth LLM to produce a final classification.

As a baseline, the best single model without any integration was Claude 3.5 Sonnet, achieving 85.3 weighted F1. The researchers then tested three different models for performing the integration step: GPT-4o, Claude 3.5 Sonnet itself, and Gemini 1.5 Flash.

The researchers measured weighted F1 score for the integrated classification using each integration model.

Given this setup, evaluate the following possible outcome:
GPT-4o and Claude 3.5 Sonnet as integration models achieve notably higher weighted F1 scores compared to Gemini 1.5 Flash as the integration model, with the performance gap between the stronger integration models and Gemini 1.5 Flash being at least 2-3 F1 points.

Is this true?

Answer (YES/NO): NO